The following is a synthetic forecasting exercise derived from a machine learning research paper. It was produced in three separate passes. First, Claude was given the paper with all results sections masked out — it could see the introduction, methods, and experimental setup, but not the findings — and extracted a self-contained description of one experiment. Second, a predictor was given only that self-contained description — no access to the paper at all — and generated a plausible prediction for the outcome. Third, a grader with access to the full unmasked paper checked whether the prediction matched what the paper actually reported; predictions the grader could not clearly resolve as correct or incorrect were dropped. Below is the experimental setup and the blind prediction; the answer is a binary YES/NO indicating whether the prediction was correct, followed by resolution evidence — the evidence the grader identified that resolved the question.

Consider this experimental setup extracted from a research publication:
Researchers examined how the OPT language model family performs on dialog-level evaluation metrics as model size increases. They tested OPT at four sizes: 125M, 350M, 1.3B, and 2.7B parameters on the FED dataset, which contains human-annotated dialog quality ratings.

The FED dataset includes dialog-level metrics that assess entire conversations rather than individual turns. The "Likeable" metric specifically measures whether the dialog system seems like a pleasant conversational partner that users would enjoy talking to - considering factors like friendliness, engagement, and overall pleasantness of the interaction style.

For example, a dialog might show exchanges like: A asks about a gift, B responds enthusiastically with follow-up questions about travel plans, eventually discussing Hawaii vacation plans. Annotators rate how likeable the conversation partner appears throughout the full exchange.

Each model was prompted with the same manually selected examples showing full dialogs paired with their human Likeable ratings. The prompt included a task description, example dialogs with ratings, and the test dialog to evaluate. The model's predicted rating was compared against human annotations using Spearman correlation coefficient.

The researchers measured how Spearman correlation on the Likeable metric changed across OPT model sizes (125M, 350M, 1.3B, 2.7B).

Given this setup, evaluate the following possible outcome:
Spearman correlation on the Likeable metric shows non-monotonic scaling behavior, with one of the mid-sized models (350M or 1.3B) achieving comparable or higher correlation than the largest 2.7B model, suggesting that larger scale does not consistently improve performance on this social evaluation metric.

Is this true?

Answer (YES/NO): NO